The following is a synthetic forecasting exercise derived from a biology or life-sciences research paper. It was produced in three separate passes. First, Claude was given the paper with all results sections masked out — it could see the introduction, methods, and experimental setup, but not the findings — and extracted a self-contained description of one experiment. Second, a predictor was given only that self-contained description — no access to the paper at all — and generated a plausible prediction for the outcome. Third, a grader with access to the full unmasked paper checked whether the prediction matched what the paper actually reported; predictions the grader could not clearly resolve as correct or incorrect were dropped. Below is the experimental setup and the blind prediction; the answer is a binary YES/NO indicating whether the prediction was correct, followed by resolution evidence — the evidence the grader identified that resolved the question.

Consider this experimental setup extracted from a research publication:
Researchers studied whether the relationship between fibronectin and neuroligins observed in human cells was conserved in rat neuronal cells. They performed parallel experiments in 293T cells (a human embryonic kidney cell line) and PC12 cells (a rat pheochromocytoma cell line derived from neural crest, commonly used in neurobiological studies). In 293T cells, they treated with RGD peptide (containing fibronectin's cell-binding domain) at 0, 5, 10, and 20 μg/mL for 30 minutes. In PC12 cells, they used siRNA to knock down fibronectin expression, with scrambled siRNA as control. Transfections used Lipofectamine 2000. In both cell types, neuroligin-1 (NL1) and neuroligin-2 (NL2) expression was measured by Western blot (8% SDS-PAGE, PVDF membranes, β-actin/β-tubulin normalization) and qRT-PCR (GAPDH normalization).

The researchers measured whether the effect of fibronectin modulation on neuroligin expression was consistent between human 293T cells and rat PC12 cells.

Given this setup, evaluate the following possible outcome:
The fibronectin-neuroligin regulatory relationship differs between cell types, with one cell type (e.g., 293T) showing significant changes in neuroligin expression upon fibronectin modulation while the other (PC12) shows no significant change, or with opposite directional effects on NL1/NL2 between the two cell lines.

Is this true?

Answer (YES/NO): NO